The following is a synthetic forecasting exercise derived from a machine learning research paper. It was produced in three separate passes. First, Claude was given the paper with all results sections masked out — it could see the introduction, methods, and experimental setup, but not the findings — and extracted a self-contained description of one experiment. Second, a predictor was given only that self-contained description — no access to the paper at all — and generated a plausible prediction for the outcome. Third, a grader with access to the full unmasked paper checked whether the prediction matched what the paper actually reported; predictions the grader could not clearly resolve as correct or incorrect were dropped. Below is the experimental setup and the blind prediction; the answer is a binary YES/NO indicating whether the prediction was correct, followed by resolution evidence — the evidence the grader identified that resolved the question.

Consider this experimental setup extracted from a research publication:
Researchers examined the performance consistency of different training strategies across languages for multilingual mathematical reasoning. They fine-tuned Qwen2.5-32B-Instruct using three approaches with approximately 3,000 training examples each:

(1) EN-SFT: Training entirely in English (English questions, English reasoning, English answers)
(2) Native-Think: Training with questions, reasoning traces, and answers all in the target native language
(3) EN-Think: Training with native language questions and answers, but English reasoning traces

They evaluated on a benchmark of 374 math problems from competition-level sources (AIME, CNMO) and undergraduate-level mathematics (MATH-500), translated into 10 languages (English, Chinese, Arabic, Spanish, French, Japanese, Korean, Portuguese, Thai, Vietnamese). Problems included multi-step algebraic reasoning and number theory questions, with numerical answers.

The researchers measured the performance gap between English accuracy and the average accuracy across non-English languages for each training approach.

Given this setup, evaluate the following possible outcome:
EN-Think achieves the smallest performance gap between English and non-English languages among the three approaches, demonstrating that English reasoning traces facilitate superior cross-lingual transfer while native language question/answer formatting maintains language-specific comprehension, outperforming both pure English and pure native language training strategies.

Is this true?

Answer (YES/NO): YES